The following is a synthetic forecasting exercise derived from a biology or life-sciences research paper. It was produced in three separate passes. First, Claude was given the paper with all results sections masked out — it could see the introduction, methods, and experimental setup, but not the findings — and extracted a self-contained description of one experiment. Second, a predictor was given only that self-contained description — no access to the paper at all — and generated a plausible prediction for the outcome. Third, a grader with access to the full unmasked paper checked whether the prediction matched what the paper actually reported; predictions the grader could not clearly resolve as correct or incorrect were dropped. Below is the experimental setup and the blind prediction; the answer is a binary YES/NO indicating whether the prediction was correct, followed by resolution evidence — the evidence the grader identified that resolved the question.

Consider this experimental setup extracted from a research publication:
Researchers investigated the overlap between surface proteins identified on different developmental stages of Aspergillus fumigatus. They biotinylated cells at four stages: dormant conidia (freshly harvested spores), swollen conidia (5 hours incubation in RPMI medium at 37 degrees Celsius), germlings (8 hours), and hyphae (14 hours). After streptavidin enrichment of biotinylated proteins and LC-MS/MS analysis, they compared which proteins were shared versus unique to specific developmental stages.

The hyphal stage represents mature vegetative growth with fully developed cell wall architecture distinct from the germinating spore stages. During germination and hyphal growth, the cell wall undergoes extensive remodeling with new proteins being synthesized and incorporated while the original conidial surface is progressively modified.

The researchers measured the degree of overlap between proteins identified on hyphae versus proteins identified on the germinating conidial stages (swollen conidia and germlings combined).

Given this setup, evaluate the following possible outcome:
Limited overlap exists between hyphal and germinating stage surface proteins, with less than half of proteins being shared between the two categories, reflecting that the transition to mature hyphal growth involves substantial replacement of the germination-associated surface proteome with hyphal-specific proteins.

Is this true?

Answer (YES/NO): YES